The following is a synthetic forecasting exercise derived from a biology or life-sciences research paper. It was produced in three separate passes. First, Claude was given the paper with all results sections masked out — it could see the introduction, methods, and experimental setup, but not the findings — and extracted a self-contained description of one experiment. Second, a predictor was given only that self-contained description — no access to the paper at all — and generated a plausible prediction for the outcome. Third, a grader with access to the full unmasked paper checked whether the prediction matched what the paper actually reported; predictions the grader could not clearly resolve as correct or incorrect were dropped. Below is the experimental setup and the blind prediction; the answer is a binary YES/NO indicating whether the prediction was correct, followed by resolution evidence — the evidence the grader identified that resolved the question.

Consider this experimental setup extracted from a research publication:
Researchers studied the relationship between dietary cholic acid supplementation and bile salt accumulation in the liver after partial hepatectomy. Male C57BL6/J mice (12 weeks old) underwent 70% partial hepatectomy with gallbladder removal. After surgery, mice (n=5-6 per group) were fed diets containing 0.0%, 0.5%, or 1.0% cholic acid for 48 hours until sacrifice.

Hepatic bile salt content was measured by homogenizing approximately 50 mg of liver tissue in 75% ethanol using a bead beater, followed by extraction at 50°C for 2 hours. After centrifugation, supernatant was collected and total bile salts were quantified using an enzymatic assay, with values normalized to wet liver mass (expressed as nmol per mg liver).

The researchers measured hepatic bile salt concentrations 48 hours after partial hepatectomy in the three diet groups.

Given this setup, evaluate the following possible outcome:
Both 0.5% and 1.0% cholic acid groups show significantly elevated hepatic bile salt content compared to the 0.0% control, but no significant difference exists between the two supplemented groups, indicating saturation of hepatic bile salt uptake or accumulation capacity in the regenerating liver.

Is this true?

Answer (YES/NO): YES